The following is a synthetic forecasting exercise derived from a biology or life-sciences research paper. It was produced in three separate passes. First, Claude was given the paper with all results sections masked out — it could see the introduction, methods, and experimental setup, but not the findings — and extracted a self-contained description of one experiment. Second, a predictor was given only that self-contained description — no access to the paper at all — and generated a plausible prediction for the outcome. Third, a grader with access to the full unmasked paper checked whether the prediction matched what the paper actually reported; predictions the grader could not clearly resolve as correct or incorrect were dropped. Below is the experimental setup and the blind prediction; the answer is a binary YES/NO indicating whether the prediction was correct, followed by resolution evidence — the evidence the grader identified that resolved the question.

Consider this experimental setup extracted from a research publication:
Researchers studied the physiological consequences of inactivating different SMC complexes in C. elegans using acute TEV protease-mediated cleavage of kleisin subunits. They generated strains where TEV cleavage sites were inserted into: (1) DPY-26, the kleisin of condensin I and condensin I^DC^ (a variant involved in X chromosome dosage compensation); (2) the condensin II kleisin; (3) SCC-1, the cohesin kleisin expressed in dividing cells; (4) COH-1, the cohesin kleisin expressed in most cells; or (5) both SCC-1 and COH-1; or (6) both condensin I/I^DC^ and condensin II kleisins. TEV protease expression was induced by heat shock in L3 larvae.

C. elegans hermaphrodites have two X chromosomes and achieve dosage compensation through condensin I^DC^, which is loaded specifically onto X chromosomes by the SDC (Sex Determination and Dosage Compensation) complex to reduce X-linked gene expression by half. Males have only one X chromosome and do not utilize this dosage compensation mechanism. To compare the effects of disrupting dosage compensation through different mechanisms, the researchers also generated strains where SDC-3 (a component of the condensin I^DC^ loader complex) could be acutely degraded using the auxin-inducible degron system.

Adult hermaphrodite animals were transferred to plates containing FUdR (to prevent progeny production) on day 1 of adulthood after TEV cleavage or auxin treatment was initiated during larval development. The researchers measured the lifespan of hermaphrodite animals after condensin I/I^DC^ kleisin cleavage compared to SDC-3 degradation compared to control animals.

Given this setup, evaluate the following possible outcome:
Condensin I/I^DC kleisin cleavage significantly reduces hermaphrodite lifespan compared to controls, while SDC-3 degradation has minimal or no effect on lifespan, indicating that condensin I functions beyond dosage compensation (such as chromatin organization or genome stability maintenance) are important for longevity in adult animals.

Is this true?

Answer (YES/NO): NO